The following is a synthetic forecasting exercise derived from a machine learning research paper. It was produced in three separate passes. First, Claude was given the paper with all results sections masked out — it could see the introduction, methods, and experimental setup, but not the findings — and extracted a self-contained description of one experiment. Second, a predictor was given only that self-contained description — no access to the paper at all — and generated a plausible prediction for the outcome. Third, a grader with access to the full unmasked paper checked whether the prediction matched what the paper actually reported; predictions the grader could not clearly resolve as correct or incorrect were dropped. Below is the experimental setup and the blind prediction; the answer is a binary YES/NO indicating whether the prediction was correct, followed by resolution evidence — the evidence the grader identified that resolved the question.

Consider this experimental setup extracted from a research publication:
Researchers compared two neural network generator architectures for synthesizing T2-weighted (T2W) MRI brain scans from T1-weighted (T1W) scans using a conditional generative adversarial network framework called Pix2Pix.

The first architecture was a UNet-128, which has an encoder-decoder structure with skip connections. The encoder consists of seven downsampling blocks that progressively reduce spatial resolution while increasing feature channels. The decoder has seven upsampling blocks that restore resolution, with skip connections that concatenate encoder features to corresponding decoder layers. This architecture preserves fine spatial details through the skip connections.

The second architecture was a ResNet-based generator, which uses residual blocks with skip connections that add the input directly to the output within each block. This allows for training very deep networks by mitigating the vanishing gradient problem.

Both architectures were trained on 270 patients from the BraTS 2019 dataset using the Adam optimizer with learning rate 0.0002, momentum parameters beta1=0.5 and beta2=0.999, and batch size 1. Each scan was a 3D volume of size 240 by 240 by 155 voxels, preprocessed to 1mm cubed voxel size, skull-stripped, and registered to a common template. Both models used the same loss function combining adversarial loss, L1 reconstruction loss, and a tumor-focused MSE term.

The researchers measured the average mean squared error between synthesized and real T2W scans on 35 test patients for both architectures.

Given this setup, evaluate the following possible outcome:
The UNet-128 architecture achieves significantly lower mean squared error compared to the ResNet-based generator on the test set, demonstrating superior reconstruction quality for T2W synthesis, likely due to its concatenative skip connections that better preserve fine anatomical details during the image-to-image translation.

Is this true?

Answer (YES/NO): NO